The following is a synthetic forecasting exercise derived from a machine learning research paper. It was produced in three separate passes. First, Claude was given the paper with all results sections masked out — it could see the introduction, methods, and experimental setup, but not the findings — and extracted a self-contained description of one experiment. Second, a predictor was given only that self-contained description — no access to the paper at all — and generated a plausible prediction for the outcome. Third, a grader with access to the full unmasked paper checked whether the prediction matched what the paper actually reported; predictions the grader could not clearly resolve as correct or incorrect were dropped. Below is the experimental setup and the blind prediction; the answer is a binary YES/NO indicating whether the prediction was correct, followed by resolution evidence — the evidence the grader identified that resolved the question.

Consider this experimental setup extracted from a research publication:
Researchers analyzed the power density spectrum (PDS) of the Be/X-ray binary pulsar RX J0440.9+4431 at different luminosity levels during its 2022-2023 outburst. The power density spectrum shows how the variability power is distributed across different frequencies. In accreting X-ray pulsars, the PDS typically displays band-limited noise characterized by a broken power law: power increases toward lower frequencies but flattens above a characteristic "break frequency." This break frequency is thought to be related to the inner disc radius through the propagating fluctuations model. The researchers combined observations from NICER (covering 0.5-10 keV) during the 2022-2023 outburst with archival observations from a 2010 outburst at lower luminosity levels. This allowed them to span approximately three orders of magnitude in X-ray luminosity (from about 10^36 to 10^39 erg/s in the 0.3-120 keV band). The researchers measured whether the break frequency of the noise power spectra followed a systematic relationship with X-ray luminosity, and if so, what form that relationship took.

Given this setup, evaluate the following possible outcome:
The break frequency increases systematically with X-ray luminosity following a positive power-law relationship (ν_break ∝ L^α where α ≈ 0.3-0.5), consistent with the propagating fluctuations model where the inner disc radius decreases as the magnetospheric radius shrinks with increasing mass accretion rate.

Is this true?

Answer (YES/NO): YES